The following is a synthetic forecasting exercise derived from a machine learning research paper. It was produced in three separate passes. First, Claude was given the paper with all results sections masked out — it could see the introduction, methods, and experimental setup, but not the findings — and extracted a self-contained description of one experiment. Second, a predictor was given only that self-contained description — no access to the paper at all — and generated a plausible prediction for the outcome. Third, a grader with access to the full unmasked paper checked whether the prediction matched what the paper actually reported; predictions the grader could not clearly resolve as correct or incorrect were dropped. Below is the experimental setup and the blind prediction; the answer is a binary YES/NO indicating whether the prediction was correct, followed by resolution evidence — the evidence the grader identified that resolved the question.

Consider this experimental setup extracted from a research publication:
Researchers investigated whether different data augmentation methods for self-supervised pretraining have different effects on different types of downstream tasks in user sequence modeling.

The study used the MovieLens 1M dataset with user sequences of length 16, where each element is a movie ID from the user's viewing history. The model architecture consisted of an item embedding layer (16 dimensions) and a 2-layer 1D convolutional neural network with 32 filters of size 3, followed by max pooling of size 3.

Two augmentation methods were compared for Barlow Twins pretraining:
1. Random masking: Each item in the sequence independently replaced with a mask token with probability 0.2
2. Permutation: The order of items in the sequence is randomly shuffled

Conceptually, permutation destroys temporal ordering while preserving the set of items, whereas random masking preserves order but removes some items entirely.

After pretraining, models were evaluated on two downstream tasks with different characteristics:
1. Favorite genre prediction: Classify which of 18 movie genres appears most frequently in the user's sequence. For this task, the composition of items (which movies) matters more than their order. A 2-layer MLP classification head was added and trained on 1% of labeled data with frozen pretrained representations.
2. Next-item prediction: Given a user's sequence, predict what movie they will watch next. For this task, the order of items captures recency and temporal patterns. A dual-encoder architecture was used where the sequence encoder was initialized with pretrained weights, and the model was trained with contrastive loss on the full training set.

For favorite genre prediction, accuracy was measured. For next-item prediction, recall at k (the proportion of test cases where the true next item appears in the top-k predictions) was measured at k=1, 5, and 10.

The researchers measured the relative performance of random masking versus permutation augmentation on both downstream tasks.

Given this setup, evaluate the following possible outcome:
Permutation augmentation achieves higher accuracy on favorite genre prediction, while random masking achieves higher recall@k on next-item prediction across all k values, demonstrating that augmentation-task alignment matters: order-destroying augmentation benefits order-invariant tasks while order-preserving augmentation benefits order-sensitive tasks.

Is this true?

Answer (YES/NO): NO